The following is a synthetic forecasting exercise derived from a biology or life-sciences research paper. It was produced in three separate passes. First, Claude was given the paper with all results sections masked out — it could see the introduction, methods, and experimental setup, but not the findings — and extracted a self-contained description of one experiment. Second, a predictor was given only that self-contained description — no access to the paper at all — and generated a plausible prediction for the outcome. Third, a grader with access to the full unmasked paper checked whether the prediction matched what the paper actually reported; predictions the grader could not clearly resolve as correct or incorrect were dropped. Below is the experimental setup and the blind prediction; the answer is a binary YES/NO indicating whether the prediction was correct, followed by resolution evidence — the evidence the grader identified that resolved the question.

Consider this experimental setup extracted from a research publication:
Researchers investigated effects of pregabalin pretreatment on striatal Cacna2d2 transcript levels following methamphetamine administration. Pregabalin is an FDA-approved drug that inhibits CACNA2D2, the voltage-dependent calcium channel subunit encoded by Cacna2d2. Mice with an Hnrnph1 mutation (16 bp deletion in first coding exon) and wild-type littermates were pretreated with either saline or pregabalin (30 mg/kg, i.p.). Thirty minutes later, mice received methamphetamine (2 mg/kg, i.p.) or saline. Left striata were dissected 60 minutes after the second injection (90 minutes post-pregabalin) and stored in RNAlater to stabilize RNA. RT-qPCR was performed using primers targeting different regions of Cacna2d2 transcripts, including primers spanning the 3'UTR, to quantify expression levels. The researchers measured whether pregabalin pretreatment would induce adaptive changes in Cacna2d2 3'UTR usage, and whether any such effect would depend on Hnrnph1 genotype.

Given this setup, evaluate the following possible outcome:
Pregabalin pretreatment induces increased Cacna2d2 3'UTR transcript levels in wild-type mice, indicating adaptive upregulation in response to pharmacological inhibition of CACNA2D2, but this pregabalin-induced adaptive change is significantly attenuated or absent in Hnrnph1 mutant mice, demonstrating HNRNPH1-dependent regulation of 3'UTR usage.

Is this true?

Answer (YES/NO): YES